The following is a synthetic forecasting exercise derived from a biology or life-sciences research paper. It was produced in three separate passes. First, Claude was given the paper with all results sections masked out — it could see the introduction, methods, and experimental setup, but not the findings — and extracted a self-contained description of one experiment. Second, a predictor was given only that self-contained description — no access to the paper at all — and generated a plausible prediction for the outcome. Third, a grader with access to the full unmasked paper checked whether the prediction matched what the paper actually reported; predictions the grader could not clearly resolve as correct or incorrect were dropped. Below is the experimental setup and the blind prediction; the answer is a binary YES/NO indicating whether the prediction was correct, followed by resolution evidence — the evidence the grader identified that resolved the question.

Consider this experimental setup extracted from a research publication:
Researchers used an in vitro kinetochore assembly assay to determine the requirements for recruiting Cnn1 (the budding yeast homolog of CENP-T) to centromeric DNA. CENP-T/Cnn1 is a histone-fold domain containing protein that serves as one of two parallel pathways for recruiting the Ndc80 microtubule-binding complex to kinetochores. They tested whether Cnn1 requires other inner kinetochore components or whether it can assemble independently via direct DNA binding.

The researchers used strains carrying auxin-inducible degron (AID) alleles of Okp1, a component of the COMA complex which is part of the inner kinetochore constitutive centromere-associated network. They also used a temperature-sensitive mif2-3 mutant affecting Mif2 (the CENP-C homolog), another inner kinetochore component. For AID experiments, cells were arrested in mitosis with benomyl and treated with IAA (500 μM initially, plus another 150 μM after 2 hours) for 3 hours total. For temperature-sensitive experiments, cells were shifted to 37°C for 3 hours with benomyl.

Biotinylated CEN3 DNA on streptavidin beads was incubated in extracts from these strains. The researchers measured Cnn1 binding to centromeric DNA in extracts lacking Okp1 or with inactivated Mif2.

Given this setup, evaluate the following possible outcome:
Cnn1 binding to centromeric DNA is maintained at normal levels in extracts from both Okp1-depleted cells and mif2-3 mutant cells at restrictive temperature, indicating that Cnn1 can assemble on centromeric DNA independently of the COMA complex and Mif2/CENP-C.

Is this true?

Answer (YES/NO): NO